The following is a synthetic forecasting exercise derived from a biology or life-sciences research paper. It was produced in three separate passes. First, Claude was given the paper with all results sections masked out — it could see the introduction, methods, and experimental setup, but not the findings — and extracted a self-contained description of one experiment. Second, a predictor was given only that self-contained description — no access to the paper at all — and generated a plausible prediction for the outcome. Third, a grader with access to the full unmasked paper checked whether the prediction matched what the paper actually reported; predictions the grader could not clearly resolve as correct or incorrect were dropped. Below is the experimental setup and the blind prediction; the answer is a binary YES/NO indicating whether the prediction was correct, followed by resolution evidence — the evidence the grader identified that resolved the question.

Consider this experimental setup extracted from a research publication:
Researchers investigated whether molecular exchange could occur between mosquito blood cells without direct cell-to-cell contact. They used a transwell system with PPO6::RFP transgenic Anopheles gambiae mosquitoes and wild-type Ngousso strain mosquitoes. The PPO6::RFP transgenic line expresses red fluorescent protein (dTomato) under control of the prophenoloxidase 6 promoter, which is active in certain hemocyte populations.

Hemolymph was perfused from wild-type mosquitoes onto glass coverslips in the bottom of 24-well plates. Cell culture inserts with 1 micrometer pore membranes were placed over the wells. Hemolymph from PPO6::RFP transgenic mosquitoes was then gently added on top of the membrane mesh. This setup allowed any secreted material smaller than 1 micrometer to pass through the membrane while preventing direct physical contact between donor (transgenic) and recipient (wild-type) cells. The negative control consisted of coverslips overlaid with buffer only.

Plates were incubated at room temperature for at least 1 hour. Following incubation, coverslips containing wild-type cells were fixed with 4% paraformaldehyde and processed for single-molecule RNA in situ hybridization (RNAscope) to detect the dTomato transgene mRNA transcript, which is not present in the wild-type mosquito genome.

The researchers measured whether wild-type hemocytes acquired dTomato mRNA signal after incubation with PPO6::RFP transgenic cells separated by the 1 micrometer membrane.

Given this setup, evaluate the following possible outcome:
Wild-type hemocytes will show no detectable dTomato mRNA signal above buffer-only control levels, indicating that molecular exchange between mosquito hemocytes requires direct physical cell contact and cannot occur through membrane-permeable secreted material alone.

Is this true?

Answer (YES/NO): NO